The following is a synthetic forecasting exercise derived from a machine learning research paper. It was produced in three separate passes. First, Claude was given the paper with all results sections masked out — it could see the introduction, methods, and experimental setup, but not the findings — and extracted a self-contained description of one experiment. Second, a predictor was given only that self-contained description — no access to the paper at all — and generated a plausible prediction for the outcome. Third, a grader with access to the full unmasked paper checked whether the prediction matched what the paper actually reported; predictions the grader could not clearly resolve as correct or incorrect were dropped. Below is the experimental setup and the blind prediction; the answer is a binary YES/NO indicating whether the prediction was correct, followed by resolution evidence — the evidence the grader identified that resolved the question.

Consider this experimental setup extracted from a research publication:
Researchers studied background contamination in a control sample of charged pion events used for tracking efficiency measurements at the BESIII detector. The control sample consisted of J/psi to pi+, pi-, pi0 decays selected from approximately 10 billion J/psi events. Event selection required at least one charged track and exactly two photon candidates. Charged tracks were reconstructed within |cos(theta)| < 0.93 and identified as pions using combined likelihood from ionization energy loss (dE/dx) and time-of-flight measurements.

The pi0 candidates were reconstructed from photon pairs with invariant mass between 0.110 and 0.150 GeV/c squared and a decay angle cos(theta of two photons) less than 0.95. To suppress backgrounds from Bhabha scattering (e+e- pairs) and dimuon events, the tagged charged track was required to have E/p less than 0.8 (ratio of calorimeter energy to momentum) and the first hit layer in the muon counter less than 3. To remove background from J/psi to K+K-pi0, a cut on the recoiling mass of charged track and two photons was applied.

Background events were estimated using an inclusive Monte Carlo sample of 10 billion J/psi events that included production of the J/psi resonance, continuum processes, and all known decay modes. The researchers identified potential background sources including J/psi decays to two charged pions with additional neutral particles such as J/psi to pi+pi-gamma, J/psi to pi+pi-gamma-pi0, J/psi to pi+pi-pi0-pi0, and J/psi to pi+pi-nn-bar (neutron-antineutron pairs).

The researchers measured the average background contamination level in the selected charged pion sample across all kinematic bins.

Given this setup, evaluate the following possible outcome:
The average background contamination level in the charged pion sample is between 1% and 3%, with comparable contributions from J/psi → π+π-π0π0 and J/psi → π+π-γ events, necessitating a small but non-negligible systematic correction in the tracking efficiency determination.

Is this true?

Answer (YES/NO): NO